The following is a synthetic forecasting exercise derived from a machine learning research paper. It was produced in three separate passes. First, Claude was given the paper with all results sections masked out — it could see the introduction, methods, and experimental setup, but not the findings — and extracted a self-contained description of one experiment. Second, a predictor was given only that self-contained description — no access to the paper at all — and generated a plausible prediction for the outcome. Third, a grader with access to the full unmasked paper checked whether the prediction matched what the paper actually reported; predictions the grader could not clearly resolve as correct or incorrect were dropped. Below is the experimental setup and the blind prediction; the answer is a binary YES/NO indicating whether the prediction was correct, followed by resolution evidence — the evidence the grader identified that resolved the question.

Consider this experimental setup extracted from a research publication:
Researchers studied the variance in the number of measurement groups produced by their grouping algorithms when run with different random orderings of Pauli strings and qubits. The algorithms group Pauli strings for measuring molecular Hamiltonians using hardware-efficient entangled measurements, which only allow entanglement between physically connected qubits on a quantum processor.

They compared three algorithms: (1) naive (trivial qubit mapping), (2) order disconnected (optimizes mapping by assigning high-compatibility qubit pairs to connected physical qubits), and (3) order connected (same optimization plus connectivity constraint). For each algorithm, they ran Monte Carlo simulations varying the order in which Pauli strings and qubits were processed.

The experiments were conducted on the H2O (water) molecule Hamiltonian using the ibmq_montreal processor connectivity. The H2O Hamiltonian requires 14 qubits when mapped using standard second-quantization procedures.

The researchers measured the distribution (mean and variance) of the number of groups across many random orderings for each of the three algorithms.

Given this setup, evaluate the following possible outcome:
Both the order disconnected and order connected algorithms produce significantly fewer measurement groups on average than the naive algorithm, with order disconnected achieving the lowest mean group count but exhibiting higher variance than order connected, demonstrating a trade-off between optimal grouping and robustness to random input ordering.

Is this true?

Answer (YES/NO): NO